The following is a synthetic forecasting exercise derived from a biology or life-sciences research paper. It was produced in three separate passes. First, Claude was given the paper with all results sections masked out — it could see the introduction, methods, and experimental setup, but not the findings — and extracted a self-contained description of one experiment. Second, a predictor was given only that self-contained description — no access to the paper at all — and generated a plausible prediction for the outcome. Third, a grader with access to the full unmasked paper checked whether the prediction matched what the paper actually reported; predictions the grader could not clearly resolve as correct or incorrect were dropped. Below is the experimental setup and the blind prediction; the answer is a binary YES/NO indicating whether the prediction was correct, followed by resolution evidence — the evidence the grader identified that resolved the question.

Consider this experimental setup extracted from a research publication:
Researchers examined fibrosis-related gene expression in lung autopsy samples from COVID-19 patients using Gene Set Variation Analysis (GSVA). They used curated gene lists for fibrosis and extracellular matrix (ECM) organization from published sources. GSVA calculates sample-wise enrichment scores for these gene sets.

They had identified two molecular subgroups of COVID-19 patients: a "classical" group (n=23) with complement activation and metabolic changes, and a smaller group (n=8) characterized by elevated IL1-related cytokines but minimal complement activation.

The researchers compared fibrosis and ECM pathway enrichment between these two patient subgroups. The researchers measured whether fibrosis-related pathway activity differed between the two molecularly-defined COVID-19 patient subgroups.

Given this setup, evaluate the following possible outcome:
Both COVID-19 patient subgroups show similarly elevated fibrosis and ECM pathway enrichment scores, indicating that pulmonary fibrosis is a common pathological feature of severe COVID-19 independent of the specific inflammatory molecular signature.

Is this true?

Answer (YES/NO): YES